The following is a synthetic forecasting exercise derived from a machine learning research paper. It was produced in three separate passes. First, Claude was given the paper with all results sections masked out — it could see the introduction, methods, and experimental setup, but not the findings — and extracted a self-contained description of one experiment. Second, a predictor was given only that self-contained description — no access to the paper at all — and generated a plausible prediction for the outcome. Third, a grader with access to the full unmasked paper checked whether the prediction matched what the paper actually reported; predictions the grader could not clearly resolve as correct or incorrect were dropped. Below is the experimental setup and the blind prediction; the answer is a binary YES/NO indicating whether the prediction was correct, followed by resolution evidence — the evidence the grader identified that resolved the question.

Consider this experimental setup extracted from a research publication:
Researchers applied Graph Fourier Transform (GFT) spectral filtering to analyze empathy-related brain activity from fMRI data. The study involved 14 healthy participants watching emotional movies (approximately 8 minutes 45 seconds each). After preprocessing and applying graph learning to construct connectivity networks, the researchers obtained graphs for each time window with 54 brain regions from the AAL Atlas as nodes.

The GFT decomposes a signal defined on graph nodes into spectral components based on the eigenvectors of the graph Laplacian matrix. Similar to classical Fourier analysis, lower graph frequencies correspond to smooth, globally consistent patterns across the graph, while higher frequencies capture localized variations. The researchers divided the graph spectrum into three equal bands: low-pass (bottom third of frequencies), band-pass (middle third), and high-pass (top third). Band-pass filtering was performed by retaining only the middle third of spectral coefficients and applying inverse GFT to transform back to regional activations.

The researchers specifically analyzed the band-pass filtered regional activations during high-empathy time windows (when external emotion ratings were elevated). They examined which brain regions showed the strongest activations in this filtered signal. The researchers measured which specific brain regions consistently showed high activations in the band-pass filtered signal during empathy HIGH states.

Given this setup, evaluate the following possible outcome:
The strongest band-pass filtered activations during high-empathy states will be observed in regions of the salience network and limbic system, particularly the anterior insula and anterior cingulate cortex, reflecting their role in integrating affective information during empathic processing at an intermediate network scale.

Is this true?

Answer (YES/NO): NO